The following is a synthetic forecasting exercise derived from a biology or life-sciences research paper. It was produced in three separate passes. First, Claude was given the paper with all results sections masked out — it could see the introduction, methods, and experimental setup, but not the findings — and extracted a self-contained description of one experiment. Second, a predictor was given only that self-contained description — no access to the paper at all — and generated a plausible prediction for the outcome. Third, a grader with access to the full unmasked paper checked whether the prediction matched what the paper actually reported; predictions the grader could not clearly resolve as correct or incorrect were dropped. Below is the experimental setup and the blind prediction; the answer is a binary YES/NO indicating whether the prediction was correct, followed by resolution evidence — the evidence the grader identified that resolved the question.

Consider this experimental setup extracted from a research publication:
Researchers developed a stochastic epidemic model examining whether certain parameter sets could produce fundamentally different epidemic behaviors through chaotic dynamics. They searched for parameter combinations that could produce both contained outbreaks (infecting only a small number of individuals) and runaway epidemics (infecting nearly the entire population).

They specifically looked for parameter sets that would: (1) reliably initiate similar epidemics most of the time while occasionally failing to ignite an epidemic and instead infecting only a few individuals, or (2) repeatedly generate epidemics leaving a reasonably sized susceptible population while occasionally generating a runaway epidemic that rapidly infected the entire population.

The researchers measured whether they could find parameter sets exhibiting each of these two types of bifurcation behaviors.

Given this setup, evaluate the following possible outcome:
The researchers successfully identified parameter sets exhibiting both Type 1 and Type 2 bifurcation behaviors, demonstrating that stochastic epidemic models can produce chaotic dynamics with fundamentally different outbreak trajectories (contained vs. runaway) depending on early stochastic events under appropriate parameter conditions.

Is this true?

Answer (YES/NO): NO